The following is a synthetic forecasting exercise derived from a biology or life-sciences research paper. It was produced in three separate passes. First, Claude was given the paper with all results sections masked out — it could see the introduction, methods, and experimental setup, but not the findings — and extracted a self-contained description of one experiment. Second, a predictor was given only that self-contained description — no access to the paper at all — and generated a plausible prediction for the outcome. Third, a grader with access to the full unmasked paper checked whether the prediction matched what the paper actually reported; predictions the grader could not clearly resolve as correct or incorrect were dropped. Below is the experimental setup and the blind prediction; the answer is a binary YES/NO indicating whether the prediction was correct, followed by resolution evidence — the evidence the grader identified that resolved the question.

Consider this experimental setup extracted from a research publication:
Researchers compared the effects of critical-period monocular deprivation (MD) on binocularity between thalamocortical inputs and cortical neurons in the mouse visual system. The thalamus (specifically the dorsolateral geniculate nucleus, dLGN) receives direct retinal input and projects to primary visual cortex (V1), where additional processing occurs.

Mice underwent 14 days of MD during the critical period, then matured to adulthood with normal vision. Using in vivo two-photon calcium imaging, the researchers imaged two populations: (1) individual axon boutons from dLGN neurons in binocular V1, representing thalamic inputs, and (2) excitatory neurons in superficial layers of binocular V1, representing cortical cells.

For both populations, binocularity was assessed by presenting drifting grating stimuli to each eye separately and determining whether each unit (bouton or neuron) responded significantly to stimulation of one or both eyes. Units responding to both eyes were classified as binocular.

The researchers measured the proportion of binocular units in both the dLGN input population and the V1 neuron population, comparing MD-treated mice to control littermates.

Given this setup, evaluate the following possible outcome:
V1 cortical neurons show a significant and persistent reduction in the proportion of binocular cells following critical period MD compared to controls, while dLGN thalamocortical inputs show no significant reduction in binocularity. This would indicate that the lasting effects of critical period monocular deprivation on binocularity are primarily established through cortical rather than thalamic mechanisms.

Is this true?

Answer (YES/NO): NO